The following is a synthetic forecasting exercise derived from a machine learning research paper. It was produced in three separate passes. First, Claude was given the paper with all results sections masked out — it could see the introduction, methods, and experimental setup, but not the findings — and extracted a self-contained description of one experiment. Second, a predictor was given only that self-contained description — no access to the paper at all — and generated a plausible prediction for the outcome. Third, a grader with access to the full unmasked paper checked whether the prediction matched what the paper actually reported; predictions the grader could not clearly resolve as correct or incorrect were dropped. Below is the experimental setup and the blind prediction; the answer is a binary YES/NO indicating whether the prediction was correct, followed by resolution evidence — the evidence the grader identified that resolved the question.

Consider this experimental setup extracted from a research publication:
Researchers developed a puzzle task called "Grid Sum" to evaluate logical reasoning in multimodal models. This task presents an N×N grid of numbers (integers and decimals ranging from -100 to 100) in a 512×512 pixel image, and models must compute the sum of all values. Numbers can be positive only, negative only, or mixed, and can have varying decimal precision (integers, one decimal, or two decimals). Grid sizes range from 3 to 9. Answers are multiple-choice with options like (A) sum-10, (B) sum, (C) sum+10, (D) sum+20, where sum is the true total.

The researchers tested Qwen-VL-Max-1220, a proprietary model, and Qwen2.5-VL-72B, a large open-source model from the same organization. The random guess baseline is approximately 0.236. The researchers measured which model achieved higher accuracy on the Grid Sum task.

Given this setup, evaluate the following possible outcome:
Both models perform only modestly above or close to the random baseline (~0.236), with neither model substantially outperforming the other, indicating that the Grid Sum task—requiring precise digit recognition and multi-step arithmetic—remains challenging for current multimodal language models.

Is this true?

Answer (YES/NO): NO